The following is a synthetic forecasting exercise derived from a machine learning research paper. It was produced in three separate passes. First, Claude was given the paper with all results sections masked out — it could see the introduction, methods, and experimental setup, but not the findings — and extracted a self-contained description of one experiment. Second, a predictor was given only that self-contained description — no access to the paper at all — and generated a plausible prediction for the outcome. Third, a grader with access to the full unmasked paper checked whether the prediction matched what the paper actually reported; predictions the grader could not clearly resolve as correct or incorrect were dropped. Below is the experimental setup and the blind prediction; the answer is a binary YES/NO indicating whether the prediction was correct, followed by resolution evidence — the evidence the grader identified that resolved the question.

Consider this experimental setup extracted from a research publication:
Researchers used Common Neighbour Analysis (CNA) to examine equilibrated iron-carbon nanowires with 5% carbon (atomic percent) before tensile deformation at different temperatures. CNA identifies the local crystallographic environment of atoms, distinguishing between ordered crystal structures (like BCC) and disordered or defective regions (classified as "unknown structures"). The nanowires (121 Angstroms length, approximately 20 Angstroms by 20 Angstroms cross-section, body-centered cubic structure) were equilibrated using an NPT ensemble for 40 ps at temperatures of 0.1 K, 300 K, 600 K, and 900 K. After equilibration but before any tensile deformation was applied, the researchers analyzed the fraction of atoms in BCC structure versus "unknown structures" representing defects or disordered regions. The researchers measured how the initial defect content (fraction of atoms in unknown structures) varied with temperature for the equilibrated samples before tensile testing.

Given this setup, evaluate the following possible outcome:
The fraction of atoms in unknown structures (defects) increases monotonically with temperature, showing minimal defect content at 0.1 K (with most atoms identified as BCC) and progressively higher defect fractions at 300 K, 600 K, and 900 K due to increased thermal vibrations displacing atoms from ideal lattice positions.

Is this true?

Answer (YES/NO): YES